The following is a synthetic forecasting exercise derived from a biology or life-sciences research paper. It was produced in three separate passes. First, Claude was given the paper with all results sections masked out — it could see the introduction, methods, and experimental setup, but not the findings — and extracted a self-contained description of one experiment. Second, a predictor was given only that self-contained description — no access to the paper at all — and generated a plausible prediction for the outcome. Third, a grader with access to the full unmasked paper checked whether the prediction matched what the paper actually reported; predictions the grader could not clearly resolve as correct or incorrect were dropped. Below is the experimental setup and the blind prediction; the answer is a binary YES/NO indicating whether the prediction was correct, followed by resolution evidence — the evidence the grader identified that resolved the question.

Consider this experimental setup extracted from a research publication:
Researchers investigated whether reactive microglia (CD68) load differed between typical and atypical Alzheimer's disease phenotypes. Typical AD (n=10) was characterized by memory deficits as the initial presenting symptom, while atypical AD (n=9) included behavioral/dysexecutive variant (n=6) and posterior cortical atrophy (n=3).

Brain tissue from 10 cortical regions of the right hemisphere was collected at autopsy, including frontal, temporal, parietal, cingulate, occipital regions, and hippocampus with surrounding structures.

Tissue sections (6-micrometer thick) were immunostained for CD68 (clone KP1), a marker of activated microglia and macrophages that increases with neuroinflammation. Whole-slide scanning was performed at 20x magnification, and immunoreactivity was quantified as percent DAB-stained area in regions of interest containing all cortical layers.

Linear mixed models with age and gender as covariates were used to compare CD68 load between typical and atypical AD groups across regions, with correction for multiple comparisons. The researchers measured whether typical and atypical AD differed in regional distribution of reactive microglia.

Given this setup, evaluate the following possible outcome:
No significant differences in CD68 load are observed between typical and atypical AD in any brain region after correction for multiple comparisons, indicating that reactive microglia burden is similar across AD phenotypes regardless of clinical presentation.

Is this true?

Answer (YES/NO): YES